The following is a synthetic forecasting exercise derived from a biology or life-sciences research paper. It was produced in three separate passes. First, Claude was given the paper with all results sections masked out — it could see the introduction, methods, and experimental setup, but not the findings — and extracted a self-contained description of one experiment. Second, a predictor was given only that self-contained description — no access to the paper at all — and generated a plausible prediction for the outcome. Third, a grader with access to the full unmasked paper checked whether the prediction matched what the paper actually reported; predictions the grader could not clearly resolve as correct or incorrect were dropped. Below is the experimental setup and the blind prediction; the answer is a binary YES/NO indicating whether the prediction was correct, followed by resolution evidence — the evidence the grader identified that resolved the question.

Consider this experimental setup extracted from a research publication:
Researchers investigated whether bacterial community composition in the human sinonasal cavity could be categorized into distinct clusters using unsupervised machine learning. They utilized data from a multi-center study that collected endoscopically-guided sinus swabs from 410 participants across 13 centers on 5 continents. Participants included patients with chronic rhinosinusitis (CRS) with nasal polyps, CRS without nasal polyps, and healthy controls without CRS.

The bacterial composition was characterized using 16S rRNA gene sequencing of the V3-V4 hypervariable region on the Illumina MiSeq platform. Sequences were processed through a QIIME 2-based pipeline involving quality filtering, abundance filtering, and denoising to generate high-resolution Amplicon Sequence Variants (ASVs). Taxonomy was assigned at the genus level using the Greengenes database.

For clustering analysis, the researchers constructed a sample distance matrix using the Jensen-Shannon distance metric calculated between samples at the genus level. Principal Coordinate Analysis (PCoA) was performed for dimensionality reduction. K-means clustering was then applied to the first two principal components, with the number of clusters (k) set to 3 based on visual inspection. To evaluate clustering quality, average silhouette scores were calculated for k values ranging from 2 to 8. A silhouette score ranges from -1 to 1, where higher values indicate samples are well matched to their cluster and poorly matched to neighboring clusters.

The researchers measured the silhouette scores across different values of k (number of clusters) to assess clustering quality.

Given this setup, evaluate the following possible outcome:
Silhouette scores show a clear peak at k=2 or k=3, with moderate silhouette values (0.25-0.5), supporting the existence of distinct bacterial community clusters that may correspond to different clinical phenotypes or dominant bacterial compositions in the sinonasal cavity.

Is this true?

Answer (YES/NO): NO